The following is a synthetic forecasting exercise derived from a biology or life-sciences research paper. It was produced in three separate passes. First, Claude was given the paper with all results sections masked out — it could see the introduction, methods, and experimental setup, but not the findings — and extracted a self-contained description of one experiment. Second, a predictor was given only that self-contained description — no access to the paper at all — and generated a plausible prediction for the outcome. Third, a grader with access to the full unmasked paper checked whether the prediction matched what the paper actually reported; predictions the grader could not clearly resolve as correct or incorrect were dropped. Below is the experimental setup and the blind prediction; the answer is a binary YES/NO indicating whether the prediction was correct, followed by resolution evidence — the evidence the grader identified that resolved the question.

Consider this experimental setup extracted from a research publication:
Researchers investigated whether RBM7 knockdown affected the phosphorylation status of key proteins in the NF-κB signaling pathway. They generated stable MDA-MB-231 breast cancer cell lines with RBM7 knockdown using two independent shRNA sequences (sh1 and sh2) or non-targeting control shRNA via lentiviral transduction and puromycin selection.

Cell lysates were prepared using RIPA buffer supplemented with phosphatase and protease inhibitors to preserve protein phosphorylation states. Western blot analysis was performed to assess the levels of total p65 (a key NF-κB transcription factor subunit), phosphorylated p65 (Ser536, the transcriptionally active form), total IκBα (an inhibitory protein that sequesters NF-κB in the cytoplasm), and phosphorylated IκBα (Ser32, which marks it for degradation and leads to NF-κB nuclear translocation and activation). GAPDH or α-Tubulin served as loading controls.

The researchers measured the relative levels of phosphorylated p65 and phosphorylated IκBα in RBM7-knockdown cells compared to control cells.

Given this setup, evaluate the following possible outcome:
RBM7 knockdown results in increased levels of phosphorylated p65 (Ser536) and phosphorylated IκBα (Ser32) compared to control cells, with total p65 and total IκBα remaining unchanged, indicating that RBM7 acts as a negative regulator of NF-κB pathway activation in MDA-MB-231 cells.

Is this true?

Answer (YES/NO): NO